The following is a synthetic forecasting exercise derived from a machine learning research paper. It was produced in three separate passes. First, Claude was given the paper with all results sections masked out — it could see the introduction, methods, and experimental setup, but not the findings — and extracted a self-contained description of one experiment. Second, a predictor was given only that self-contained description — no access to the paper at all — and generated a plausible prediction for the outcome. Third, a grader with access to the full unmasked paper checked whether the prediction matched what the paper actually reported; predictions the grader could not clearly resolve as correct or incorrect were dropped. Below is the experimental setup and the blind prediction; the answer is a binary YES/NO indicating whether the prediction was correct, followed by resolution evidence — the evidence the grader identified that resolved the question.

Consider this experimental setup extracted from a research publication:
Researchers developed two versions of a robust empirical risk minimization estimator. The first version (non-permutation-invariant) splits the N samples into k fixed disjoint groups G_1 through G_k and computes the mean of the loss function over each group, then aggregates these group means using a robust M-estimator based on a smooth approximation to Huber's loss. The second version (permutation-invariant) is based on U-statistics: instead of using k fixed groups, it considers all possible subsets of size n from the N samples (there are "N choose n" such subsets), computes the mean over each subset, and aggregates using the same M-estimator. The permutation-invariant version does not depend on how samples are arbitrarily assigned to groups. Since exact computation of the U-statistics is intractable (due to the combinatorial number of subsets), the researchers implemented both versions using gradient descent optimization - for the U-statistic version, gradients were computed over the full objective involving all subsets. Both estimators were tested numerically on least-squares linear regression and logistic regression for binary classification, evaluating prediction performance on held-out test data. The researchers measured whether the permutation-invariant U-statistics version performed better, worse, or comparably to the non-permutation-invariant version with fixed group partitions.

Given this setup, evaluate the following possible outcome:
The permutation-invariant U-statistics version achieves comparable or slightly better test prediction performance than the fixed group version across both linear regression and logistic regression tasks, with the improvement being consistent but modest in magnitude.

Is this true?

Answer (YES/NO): NO